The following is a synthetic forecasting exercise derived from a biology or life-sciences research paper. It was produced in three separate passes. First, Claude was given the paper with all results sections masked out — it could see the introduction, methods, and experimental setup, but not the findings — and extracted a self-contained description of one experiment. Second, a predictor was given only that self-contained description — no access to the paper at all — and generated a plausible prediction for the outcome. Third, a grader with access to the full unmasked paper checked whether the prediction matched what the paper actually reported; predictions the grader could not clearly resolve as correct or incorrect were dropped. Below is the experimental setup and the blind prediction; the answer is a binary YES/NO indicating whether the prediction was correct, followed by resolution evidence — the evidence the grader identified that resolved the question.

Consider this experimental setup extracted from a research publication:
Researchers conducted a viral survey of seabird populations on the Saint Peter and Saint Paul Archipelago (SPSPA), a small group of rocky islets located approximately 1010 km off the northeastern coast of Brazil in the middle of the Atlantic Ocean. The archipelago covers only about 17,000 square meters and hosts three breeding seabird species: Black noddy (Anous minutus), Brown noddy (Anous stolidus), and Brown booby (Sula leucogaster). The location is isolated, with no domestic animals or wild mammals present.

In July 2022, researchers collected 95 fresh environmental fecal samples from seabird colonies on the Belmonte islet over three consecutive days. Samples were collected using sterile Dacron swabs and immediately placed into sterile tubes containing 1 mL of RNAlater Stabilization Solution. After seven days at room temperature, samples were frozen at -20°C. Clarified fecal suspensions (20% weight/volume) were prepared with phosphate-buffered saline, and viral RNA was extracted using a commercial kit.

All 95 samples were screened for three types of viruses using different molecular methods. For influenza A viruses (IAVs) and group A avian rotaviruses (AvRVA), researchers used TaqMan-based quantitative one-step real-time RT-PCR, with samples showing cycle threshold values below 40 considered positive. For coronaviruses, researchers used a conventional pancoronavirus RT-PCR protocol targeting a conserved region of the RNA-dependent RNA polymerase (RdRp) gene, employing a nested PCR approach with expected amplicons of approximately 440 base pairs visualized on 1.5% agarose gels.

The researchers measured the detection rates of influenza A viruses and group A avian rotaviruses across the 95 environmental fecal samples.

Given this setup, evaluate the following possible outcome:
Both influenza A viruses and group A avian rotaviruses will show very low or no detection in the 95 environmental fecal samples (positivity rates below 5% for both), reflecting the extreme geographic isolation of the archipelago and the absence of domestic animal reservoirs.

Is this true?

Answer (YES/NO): YES